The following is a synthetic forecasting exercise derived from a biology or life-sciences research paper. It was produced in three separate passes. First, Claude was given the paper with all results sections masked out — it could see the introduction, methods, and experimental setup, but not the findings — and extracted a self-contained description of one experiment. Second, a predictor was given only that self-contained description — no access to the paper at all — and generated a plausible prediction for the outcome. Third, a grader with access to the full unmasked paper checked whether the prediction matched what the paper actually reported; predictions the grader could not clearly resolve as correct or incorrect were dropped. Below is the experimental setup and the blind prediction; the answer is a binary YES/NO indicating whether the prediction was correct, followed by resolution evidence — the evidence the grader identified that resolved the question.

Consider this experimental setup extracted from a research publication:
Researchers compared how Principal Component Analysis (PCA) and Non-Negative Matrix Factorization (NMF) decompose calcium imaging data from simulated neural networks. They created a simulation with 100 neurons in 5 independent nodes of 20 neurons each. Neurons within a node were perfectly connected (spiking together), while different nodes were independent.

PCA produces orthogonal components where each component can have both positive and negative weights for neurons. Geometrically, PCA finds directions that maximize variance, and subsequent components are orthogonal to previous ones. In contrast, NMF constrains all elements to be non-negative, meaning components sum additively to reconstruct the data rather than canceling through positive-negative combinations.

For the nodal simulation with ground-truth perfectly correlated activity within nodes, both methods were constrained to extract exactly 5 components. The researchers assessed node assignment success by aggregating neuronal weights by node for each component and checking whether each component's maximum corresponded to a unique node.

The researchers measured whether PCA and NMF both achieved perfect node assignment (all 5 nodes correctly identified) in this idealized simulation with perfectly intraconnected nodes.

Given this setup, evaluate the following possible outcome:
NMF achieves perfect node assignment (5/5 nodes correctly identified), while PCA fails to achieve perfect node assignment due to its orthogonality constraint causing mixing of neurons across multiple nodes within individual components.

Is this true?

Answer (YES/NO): YES